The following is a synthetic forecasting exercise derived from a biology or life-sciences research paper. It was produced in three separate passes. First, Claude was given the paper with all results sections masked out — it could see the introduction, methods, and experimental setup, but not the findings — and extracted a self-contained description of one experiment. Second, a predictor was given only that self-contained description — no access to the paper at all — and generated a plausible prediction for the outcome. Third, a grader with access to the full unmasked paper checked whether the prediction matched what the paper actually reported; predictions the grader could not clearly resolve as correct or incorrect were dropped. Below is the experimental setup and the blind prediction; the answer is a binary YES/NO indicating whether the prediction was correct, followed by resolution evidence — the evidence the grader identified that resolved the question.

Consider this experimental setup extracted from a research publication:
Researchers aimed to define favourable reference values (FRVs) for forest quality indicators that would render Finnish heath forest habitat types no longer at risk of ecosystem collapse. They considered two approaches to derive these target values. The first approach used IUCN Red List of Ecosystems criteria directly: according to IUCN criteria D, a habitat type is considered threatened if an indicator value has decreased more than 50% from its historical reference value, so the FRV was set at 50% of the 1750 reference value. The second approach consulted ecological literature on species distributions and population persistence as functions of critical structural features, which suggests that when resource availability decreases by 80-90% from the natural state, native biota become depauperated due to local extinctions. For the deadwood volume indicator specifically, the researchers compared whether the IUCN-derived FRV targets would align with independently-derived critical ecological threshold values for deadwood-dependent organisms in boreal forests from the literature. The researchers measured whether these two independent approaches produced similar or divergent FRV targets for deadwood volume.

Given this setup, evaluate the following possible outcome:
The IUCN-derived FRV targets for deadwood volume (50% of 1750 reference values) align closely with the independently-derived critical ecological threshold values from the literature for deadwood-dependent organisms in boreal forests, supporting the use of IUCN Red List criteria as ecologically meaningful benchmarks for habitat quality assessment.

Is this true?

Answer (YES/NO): YES